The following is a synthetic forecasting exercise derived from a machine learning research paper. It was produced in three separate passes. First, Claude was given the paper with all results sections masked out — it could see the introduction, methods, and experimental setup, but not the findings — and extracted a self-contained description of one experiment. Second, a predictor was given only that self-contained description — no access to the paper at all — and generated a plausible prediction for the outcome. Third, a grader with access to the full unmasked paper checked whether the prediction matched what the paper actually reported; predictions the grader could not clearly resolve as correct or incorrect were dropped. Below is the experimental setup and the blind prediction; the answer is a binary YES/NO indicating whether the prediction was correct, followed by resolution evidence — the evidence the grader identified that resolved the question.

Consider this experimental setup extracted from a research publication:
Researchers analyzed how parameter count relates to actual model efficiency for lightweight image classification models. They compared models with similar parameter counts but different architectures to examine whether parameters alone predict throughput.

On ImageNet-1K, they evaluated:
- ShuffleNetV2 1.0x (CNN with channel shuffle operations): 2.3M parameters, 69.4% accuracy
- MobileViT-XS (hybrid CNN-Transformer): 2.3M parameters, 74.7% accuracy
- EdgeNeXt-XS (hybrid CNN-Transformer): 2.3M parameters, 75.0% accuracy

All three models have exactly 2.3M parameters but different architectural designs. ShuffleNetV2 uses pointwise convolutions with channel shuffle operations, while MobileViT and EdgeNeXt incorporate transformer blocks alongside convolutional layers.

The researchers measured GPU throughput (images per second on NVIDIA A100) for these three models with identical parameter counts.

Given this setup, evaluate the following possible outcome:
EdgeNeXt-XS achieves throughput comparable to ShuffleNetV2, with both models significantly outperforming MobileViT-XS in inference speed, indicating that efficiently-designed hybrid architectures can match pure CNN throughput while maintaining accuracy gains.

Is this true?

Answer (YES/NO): NO